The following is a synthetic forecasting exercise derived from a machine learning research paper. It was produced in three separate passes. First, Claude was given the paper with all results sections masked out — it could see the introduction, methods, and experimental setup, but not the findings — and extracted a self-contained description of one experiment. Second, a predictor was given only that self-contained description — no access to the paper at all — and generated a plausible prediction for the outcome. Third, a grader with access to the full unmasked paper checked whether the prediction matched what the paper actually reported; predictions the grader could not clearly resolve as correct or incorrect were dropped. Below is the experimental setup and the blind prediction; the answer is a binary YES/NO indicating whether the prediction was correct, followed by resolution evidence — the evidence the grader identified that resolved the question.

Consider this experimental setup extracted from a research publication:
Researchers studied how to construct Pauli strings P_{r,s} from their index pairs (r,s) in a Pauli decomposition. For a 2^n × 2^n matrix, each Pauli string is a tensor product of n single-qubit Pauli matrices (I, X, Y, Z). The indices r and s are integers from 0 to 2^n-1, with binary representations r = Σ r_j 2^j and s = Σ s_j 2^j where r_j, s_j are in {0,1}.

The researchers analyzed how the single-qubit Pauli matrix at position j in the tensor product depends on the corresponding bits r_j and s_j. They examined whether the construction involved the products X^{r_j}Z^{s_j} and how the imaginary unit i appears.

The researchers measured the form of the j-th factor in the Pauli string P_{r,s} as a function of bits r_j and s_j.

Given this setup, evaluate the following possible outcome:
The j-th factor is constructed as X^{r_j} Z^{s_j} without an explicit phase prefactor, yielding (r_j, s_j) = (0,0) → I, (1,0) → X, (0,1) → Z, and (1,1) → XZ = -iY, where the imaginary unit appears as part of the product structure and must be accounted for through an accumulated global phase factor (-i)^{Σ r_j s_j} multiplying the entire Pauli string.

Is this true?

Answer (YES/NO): NO